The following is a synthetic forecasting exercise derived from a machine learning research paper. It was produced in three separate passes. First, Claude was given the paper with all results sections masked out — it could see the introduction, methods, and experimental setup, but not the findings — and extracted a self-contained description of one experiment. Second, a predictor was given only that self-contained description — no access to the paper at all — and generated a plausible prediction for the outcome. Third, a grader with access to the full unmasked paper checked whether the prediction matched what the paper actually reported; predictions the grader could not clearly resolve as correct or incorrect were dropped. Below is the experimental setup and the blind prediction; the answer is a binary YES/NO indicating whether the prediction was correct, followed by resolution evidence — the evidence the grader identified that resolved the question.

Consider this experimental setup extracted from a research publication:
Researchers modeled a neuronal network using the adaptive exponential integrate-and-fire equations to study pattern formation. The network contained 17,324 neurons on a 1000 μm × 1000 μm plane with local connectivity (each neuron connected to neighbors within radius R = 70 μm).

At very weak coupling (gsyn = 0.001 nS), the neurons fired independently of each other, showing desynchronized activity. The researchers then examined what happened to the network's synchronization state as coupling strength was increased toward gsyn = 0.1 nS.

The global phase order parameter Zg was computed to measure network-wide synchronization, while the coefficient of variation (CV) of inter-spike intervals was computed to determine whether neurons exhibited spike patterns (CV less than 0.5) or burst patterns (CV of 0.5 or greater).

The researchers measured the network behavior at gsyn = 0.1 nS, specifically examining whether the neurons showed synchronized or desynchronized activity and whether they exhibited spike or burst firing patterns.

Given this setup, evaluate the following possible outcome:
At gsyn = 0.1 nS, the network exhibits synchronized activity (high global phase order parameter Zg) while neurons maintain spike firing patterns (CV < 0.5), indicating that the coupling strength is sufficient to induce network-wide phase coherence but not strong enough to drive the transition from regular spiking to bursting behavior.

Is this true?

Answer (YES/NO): YES